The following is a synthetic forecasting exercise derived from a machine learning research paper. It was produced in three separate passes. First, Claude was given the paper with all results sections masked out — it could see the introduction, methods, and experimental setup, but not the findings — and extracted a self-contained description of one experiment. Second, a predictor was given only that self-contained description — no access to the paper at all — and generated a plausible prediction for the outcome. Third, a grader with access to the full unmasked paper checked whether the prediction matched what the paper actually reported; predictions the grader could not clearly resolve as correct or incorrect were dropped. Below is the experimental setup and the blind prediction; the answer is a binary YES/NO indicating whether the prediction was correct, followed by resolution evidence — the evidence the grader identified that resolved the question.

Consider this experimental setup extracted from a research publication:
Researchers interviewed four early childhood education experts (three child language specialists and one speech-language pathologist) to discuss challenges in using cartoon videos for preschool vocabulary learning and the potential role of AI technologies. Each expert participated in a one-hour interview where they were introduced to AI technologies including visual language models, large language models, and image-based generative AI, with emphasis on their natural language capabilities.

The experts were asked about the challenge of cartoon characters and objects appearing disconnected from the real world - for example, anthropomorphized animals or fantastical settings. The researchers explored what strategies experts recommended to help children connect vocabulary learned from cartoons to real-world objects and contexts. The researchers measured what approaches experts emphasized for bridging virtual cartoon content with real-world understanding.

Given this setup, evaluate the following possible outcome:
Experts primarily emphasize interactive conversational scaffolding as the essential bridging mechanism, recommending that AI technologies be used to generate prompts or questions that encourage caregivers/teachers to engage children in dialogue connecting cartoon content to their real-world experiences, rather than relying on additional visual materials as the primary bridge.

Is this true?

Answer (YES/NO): NO